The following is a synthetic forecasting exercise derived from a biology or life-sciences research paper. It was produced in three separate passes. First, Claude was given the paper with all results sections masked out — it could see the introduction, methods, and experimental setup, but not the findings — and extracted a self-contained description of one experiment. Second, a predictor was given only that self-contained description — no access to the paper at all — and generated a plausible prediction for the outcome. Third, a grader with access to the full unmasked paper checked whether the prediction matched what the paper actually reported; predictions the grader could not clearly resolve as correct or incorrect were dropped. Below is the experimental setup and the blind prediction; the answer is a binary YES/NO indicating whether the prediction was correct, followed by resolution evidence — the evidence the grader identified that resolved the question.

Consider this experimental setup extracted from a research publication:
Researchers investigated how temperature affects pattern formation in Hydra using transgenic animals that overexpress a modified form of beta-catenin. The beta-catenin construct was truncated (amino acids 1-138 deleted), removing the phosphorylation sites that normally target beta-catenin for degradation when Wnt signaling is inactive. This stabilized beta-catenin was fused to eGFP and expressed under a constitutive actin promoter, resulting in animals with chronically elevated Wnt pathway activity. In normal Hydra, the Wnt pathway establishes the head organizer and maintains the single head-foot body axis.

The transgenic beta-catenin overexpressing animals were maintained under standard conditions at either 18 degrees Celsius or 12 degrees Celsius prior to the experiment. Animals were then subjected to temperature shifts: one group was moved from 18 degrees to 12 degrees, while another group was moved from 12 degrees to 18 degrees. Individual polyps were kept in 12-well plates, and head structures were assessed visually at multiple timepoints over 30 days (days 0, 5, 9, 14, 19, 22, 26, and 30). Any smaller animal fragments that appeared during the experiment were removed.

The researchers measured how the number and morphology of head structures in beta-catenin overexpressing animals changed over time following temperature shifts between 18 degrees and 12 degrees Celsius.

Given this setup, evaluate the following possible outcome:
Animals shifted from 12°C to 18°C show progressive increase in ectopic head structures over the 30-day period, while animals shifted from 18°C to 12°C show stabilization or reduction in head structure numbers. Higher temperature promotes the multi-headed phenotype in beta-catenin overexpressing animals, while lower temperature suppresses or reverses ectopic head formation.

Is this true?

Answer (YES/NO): YES